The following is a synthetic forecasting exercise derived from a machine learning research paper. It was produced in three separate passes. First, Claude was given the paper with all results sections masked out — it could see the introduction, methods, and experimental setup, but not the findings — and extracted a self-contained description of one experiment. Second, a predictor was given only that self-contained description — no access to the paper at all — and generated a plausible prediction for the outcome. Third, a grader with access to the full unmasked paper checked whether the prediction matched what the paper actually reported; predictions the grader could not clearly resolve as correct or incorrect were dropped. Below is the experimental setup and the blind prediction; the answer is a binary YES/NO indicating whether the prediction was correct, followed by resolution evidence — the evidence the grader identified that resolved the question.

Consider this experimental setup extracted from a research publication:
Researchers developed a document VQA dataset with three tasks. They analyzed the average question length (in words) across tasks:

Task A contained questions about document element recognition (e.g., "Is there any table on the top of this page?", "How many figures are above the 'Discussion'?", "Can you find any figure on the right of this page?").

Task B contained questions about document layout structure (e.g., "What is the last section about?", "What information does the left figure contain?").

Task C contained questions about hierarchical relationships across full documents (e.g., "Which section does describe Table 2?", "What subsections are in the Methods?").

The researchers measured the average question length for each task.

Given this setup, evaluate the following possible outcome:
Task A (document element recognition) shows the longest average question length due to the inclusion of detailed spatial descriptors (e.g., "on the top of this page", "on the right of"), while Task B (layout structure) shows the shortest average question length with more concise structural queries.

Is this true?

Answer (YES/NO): YES